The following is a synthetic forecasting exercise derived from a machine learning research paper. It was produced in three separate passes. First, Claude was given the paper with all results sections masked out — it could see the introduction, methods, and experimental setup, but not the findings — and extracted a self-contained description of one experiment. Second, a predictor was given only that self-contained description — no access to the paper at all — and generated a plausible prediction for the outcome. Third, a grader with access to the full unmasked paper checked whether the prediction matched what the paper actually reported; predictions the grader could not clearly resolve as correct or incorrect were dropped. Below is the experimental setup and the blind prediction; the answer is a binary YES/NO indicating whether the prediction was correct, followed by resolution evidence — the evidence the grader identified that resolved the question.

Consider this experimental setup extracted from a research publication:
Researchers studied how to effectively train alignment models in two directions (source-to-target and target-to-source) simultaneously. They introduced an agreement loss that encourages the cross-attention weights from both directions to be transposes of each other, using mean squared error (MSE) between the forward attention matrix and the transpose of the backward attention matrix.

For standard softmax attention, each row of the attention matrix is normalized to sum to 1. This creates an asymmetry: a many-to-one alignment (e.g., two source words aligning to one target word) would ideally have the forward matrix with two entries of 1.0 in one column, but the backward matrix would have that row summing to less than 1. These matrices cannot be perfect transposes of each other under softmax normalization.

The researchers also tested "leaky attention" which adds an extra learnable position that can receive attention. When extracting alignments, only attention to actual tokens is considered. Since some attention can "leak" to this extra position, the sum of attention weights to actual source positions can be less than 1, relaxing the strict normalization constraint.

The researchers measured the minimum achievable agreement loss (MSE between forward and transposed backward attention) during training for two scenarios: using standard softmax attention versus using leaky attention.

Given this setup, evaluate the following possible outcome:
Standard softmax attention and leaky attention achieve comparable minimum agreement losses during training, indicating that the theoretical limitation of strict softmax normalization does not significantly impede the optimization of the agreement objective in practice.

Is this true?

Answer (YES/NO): NO